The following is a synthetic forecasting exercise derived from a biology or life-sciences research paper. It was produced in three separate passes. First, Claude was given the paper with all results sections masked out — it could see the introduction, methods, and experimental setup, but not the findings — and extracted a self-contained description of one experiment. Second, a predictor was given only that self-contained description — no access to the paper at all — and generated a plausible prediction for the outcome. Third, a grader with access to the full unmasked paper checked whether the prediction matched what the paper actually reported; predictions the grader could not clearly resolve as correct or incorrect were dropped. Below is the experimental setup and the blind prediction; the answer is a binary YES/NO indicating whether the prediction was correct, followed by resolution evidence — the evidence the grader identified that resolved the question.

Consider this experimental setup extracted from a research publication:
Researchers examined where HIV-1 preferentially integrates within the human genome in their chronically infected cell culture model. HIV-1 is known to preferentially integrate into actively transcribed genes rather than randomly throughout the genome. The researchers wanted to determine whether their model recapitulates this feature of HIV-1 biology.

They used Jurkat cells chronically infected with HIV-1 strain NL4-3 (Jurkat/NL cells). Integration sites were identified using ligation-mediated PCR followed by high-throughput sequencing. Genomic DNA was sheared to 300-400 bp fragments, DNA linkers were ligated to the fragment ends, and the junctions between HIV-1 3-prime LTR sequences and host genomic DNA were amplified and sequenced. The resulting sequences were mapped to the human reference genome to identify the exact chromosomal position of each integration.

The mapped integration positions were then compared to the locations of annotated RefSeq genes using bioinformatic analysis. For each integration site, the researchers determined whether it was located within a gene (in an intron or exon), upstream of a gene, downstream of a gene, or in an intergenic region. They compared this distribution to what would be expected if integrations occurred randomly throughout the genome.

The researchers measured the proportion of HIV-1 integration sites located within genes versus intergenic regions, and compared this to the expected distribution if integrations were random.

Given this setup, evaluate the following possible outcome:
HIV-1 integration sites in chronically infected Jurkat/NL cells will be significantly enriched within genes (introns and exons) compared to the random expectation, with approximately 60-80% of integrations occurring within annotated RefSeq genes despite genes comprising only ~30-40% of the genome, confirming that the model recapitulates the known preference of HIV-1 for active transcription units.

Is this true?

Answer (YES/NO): YES